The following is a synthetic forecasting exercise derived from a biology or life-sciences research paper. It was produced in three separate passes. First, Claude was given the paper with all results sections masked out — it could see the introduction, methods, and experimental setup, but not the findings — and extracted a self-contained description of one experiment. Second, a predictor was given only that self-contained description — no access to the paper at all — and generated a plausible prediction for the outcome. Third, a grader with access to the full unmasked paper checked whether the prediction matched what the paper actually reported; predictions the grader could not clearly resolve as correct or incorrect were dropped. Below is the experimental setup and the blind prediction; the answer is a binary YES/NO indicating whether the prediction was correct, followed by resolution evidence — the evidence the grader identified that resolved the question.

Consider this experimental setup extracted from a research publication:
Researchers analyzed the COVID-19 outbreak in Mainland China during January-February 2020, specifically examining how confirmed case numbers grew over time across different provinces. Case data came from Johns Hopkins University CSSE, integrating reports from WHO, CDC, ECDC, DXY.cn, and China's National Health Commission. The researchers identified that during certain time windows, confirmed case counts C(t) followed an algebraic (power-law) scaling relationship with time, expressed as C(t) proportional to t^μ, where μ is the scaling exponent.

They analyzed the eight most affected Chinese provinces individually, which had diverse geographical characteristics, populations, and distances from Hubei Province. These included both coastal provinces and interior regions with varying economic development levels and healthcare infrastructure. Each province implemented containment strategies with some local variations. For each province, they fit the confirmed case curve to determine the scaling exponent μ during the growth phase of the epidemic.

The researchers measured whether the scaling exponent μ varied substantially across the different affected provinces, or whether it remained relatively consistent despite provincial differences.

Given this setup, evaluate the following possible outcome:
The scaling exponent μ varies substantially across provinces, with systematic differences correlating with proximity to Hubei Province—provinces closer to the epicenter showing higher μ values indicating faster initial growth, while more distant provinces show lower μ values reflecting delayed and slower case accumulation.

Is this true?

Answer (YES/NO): NO